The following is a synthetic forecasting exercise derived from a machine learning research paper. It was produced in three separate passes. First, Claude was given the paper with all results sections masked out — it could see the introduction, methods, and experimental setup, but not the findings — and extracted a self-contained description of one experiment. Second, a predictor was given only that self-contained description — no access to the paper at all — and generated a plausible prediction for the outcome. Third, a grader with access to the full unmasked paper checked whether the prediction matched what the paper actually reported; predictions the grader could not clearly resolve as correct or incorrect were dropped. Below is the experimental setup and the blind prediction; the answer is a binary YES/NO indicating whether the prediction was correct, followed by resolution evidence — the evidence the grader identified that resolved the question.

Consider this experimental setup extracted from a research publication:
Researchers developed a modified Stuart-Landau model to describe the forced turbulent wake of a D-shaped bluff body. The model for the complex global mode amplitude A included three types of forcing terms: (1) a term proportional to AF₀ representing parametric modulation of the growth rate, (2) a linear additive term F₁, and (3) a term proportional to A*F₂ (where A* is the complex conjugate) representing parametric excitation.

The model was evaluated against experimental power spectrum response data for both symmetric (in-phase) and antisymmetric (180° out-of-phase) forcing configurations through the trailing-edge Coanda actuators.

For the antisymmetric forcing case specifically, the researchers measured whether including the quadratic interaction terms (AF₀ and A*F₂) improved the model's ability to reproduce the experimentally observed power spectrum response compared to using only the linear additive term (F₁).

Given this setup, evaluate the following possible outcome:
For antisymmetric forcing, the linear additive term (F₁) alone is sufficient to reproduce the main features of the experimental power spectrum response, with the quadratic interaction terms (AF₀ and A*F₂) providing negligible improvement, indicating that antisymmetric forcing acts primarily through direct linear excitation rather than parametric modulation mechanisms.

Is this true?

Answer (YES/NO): YES